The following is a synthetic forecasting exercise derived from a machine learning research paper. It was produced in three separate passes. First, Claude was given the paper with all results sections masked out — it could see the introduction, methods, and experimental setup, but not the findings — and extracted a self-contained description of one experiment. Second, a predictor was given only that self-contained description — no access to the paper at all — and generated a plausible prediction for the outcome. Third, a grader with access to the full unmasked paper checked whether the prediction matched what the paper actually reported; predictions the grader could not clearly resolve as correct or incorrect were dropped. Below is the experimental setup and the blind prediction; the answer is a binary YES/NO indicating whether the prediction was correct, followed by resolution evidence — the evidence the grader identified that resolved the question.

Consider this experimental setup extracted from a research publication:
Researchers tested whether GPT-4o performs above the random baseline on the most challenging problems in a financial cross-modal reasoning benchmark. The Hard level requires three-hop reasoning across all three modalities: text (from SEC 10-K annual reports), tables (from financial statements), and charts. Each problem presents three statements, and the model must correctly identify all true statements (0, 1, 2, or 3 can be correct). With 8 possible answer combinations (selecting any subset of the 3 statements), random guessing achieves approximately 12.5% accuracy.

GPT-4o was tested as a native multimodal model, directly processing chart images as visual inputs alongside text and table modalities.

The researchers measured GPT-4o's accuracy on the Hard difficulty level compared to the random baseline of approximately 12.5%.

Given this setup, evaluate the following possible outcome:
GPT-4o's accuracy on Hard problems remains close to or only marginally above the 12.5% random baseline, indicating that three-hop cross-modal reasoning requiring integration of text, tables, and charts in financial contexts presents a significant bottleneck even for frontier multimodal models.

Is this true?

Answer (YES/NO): NO